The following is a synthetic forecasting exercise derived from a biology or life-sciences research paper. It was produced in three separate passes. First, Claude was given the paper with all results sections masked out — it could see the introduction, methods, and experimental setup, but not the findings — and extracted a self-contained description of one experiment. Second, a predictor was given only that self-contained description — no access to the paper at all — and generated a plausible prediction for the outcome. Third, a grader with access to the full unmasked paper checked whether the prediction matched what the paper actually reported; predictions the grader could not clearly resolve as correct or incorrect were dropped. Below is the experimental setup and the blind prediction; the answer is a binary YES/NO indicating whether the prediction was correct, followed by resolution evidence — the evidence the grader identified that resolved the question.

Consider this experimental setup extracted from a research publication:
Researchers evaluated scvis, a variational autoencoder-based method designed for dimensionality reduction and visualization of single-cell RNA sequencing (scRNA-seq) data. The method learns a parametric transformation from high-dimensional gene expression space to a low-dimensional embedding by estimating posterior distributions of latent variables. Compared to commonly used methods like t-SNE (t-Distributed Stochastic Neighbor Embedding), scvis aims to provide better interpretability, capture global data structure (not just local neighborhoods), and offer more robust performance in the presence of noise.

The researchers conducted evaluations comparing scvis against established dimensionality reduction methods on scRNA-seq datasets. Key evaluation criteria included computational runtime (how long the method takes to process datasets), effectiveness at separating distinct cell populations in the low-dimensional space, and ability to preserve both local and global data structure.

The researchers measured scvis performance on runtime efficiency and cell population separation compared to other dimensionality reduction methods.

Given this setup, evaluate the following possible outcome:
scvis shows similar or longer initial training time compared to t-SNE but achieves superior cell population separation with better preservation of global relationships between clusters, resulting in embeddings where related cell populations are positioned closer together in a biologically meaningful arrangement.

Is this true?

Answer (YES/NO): NO